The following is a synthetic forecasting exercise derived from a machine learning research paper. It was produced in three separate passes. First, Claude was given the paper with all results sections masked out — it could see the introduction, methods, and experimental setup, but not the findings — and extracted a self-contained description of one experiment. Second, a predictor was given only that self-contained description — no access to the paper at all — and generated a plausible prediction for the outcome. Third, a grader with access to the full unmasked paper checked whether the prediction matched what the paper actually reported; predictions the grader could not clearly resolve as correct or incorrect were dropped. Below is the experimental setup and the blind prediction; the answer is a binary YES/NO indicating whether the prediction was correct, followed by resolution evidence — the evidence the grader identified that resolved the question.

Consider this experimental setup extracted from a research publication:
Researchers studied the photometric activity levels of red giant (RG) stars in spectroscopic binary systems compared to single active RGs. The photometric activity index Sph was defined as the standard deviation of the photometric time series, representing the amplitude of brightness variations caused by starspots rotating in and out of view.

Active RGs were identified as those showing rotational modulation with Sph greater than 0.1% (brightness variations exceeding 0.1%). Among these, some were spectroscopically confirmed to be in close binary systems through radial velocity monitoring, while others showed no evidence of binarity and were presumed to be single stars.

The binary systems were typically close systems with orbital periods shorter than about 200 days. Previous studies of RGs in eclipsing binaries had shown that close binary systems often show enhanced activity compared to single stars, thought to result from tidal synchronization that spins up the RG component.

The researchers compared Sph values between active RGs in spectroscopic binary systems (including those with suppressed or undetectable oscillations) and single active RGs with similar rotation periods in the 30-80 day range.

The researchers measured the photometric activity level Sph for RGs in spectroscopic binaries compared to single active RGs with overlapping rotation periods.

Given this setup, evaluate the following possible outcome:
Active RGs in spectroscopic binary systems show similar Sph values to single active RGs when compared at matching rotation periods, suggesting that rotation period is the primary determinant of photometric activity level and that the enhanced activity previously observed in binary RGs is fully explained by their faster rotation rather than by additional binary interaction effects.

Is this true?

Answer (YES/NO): NO